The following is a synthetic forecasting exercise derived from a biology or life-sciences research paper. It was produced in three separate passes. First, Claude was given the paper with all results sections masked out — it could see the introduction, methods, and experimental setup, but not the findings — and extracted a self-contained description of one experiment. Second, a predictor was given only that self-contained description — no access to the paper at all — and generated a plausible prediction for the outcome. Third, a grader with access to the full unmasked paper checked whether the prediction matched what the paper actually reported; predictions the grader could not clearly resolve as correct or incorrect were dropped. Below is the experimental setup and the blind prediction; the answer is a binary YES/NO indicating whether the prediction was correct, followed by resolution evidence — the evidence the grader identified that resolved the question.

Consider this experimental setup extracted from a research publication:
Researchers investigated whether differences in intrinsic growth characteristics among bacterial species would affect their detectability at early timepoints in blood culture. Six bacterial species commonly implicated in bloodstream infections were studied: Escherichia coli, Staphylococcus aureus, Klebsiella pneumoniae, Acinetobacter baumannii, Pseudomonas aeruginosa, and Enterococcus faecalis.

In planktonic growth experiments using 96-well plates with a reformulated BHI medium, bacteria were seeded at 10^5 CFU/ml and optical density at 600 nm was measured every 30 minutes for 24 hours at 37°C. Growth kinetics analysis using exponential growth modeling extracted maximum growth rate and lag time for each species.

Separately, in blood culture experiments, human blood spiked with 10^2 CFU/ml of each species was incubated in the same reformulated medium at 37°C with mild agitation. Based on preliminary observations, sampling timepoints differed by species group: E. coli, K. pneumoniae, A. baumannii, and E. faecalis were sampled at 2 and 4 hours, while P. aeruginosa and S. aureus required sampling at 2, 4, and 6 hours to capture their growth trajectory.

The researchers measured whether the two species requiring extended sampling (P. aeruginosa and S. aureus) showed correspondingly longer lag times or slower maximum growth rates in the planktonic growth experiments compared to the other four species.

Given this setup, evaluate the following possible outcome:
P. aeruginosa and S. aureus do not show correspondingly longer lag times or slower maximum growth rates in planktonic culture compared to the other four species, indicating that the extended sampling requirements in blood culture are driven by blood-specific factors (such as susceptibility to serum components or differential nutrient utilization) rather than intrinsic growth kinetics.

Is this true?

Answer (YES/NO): NO